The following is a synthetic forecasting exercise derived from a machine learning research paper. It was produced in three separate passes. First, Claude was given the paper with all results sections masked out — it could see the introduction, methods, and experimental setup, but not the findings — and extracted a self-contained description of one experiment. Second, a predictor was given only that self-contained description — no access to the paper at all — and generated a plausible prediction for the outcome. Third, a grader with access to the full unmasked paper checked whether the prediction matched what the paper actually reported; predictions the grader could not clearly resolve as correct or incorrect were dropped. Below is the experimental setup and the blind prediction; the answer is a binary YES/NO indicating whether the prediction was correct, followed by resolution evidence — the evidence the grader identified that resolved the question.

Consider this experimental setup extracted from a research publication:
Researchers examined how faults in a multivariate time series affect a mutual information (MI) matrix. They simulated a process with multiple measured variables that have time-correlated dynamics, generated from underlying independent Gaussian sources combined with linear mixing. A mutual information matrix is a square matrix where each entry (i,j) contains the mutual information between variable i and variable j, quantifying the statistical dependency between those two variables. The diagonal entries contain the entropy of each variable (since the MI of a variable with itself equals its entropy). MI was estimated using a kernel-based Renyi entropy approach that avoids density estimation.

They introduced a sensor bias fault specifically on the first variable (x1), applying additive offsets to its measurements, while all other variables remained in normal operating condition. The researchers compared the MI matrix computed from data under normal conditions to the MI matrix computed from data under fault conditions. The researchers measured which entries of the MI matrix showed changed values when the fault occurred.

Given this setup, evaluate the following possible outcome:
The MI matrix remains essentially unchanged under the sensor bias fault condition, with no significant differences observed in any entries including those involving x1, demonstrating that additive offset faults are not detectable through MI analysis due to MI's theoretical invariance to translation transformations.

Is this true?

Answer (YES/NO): NO